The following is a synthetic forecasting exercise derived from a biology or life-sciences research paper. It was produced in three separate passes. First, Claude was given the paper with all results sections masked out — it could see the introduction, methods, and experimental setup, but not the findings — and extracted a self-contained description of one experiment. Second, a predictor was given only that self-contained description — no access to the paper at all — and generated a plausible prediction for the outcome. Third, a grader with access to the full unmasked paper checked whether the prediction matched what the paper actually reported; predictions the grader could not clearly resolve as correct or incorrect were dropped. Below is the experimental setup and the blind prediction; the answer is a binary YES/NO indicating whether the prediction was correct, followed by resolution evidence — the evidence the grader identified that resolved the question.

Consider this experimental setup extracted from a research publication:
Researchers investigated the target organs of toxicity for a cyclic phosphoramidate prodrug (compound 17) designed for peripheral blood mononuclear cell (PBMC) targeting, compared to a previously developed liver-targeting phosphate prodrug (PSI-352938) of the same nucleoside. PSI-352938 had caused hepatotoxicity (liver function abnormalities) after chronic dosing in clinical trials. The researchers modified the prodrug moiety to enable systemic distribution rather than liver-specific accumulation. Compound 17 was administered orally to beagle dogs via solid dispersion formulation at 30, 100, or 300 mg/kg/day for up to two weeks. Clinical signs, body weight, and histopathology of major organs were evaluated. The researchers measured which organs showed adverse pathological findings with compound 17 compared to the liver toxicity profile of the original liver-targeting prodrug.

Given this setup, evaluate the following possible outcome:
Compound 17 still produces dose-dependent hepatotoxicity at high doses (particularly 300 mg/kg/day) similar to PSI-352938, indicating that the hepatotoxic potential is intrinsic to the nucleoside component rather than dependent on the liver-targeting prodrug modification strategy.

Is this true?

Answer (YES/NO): NO